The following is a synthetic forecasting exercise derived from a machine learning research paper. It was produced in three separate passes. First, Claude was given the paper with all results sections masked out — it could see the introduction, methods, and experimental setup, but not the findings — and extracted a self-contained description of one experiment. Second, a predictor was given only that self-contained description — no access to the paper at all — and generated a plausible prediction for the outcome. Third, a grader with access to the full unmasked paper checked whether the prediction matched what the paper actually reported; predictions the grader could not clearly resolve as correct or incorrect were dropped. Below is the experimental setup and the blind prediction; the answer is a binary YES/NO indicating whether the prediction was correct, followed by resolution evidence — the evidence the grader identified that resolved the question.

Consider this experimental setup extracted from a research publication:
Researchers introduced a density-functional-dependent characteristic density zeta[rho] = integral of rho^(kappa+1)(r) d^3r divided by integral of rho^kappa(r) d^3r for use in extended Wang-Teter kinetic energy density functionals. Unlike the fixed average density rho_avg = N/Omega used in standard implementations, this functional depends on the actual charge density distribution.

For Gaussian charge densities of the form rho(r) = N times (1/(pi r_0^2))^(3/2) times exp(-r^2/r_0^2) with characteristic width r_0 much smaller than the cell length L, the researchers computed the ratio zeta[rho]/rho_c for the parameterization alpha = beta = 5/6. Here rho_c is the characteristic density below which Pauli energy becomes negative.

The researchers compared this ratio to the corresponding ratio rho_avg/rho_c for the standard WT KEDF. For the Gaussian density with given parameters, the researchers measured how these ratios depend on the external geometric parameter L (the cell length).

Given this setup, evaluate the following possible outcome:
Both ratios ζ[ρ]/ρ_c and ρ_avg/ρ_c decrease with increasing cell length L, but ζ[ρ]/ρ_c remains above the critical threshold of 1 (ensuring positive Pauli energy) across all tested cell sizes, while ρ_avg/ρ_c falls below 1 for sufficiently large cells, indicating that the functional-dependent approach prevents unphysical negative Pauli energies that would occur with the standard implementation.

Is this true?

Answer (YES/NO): NO